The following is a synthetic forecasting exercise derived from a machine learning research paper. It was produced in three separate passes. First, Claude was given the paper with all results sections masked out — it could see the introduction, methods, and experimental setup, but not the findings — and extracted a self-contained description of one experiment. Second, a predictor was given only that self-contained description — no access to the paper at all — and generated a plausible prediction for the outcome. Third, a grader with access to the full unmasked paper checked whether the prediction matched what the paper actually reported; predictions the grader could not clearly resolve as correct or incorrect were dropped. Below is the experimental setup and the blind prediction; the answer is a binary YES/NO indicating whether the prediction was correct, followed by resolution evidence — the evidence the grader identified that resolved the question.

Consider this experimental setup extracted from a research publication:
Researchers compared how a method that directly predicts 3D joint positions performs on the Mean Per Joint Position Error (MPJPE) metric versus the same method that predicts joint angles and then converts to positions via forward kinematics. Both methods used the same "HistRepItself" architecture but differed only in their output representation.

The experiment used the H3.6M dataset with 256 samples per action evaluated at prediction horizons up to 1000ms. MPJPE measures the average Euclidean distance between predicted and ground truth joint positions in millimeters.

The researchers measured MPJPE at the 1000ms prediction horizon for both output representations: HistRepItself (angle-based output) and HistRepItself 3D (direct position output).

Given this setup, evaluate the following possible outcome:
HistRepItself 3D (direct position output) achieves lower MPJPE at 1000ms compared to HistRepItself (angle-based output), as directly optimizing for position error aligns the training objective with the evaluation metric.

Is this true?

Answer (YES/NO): YES